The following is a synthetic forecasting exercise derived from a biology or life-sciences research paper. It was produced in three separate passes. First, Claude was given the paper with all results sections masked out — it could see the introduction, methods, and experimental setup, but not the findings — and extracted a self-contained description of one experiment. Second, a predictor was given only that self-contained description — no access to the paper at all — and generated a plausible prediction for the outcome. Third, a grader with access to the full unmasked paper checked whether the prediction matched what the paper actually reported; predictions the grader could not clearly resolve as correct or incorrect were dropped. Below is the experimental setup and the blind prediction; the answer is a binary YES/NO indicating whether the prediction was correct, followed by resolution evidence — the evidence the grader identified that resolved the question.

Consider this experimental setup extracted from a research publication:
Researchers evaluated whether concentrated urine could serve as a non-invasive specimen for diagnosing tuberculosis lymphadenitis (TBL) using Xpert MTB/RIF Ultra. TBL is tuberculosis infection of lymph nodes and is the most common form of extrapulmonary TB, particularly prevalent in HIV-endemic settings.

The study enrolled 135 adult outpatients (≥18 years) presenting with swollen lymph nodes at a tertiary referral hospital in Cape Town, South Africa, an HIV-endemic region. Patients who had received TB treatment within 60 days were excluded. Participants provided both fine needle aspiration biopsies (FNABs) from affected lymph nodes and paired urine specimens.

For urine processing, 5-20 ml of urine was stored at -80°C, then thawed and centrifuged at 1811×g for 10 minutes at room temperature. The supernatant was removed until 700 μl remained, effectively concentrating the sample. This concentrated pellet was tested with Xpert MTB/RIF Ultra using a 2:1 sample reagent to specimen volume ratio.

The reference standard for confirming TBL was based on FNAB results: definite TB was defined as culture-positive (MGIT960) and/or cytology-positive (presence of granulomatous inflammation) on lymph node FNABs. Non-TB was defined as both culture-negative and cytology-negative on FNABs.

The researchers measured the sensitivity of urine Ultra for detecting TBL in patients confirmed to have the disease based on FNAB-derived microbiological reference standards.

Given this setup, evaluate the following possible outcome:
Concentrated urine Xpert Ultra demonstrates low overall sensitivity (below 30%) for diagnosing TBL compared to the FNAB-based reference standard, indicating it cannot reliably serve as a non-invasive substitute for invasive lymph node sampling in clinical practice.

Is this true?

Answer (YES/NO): YES